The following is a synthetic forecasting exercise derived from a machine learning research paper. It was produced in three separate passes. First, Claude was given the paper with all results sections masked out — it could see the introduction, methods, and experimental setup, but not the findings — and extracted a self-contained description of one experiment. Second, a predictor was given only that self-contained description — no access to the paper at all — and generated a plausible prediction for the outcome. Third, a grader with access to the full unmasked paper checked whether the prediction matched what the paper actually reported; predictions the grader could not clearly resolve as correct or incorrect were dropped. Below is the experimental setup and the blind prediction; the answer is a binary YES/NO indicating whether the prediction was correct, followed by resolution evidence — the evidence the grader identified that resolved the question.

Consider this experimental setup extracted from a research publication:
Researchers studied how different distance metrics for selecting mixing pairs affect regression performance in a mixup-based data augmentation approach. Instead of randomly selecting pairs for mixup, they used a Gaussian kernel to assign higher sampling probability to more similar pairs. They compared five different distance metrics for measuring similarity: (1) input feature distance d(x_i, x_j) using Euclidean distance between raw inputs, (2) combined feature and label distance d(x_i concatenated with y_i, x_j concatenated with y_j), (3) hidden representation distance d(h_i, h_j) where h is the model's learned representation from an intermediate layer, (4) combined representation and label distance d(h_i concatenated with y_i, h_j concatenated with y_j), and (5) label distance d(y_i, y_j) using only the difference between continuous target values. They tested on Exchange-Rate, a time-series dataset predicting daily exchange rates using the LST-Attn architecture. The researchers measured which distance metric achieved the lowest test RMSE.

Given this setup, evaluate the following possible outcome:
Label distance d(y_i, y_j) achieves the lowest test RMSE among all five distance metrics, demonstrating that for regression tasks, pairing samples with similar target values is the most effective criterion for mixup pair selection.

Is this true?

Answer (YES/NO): YES